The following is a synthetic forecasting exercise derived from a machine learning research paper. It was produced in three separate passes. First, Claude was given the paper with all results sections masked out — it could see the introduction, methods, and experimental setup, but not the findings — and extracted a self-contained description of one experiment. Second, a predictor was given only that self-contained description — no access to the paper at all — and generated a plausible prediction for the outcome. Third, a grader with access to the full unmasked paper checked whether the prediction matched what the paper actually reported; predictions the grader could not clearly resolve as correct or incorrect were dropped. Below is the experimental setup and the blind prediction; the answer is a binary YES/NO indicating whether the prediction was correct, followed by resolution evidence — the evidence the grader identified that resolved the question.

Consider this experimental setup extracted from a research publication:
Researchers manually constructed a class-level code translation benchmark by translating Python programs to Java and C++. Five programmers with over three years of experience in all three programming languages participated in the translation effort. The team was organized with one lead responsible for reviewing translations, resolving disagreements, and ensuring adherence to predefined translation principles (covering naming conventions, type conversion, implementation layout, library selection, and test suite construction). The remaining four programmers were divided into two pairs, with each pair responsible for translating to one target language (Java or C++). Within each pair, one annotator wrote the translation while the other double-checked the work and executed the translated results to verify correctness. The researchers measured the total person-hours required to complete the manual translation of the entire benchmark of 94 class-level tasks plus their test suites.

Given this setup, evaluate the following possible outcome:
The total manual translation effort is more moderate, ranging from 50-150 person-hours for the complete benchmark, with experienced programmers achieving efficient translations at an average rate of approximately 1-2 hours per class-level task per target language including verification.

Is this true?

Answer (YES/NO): NO